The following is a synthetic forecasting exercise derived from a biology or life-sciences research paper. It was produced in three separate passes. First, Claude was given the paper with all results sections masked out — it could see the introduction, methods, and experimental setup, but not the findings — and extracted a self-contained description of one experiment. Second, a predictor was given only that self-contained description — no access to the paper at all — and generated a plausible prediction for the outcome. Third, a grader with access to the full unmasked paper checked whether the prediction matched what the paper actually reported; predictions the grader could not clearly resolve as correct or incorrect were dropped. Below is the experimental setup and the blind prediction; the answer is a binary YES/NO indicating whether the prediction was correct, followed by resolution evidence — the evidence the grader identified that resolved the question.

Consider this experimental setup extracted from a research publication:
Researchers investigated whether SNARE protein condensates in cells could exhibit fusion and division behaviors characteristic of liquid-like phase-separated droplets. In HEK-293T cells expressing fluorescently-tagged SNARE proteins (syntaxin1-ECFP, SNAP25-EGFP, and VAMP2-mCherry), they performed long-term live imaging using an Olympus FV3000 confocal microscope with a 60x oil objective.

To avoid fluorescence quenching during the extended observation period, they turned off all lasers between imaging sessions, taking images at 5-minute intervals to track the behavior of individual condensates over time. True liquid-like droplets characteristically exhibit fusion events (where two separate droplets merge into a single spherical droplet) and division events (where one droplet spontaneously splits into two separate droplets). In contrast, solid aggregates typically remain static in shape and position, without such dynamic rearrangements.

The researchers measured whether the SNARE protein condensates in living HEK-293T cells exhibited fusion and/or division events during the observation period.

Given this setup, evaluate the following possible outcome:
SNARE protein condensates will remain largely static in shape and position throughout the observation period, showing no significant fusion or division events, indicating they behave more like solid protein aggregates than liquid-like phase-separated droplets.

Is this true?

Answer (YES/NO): NO